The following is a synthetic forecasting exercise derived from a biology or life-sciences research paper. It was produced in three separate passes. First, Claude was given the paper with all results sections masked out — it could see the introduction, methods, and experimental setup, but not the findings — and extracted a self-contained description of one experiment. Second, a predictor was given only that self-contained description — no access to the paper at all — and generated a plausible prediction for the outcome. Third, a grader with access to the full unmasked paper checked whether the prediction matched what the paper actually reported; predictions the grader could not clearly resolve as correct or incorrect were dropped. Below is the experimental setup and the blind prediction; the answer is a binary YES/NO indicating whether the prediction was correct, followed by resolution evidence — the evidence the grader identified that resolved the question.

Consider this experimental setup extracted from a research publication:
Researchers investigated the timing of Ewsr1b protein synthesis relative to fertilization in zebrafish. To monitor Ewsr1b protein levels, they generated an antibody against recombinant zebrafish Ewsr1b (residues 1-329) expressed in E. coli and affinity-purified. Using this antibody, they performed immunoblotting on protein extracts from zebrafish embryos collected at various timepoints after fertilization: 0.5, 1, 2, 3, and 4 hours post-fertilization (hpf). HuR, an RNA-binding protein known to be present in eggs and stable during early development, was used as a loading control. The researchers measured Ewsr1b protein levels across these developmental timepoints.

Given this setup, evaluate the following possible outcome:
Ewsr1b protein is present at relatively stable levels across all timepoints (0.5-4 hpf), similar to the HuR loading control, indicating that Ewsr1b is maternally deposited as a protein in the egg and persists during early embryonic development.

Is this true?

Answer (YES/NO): NO